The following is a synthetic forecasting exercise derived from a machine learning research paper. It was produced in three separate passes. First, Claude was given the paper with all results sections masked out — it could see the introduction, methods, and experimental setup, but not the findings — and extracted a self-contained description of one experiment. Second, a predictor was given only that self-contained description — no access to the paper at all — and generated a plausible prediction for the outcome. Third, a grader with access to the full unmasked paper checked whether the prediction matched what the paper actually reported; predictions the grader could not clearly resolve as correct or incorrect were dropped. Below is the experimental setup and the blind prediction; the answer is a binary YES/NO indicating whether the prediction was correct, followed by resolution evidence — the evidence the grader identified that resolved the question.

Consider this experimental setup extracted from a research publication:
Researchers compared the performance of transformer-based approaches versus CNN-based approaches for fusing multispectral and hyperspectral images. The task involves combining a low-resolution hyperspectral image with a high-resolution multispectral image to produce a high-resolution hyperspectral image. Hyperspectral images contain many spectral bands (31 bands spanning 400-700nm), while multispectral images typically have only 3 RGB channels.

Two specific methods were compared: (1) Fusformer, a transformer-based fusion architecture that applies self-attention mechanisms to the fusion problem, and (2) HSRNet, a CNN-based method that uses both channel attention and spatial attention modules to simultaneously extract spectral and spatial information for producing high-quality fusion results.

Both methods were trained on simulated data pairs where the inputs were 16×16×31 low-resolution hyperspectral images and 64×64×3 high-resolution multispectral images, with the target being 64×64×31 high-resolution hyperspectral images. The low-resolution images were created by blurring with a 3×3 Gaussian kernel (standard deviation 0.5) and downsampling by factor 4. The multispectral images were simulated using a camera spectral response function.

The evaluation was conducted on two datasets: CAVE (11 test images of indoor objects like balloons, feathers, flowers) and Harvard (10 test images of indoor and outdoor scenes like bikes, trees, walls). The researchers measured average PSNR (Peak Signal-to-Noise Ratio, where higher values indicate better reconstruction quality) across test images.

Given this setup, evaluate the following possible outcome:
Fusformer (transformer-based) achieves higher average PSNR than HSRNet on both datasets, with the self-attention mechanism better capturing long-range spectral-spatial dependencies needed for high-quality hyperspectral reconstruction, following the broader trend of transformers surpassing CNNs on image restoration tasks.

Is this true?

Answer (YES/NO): NO